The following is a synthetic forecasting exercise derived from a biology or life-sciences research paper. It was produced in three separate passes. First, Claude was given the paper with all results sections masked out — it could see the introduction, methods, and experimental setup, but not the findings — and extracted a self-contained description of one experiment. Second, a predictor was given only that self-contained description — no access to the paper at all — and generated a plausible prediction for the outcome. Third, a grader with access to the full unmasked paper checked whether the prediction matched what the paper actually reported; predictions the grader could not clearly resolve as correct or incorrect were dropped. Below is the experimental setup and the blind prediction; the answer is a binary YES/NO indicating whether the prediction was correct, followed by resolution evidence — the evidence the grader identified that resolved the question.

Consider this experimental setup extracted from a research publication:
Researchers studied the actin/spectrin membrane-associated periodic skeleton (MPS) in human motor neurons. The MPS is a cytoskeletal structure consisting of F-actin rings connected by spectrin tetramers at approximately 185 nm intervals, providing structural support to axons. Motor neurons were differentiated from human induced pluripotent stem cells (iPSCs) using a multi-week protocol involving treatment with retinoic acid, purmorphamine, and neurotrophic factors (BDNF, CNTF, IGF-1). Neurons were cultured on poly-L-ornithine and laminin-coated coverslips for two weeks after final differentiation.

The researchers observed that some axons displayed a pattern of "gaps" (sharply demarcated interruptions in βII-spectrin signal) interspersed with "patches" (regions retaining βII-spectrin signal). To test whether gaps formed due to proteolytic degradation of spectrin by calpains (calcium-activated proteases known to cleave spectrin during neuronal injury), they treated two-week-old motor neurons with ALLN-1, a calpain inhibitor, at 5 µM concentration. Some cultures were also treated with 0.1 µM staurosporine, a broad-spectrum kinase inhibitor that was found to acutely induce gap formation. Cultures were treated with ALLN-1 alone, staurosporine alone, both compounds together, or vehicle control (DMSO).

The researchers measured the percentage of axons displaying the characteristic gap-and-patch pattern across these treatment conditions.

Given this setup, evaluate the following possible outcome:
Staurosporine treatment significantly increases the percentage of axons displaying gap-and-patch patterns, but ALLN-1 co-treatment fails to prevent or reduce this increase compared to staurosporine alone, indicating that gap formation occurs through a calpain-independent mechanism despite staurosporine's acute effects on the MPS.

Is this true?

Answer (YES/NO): YES